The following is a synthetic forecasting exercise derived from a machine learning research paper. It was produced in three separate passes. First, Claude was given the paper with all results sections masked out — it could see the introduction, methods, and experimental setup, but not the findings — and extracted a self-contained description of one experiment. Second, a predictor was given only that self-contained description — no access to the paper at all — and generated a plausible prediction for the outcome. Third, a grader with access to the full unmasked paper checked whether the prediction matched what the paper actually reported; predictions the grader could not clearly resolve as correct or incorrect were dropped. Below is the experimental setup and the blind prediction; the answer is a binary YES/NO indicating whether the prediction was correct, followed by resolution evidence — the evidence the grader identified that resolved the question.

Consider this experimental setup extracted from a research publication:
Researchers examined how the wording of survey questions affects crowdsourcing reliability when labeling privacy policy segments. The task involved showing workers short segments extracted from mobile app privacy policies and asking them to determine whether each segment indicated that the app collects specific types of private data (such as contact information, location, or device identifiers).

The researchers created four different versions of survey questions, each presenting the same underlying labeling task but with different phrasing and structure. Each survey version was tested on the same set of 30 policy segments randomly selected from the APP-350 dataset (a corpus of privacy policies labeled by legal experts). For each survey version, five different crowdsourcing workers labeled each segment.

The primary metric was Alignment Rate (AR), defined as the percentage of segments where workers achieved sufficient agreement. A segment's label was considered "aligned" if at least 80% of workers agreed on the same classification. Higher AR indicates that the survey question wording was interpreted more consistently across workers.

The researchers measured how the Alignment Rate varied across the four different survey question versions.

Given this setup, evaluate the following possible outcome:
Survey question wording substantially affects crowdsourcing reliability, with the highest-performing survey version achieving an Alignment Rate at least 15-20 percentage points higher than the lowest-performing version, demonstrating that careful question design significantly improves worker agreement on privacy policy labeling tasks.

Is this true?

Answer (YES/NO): YES